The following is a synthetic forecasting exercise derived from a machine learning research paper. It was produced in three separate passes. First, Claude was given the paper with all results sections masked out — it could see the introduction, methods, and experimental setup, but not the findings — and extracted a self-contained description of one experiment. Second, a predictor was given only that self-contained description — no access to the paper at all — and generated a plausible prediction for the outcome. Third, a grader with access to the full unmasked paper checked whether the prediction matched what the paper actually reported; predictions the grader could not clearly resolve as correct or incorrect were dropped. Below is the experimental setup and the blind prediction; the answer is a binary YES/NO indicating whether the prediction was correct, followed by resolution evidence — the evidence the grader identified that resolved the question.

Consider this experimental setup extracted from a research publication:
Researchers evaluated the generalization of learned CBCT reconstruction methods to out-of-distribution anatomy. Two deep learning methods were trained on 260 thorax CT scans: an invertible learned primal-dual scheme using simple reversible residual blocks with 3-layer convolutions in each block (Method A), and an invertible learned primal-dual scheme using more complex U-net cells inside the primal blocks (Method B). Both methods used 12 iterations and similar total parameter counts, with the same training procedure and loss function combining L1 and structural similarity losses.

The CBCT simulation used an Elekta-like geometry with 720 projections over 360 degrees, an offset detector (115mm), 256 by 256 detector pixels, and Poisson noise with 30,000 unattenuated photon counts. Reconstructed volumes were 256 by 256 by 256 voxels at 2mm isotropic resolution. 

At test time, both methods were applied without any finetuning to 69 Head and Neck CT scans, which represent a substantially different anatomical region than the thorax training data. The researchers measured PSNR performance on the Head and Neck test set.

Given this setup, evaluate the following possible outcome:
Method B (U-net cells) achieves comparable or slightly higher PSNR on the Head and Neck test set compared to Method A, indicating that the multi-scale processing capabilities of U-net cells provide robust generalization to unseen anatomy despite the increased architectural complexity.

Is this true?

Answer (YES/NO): YES